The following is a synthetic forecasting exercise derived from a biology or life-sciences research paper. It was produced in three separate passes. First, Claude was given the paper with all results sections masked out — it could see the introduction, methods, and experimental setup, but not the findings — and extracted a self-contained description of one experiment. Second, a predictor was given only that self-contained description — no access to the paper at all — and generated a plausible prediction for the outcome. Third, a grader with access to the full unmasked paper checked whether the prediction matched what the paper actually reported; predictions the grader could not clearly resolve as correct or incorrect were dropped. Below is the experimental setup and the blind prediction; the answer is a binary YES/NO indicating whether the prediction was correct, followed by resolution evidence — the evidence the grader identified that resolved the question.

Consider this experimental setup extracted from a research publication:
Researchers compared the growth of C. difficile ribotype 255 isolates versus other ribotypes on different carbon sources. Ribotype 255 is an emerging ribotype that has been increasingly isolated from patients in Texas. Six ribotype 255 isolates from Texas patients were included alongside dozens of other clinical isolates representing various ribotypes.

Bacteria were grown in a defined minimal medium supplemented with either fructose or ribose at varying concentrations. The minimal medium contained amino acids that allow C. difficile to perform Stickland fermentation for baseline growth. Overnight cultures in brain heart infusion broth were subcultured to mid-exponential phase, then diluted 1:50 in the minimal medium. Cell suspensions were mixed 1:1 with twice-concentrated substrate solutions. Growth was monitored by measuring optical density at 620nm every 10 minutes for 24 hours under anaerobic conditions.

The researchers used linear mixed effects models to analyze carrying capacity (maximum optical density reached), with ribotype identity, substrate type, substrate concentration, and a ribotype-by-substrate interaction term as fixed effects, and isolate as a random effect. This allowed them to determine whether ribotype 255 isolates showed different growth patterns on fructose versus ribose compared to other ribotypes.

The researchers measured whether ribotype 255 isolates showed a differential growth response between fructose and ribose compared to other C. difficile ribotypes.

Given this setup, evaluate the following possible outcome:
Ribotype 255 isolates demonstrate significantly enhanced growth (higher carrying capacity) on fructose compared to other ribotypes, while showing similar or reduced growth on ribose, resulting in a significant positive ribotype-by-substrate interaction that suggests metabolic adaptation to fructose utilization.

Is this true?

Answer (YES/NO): NO